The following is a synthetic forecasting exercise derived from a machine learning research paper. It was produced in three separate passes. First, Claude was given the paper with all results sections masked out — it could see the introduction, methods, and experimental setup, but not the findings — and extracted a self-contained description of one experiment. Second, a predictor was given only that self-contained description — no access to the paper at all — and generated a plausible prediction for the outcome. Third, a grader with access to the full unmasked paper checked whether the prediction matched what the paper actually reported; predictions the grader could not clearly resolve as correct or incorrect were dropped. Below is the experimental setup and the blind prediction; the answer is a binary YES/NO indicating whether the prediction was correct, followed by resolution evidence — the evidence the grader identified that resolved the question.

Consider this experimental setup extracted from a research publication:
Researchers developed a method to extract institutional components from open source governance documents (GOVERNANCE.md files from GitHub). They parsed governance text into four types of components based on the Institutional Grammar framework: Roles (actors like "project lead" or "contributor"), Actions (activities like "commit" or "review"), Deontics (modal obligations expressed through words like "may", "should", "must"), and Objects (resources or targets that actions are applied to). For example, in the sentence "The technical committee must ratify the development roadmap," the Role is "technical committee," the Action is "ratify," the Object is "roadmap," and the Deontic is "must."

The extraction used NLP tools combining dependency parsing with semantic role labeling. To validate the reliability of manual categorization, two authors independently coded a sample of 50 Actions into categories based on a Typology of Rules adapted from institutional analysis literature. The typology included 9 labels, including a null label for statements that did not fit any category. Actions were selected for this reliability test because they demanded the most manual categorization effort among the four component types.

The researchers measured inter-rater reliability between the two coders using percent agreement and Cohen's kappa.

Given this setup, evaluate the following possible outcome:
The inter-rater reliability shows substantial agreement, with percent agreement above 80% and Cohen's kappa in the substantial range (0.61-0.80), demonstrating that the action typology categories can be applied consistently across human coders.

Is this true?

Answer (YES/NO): NO